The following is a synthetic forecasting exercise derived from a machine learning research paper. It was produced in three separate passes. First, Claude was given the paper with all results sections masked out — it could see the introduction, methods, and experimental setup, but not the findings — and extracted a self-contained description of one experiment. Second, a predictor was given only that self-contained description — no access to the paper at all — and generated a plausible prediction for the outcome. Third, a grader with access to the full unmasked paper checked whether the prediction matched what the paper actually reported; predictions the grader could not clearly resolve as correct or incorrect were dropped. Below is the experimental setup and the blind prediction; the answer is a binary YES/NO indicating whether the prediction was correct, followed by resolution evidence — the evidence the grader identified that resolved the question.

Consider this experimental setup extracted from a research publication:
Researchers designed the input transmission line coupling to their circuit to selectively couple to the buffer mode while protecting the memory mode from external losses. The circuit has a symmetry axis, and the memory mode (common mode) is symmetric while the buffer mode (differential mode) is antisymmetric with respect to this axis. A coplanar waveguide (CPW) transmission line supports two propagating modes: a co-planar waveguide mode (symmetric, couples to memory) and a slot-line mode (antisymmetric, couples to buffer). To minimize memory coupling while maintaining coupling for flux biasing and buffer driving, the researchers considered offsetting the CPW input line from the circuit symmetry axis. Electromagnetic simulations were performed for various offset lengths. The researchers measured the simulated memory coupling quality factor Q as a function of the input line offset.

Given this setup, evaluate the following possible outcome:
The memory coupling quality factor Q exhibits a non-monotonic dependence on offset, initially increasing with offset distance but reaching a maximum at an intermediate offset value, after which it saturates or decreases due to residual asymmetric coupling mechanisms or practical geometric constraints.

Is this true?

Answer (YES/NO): NO